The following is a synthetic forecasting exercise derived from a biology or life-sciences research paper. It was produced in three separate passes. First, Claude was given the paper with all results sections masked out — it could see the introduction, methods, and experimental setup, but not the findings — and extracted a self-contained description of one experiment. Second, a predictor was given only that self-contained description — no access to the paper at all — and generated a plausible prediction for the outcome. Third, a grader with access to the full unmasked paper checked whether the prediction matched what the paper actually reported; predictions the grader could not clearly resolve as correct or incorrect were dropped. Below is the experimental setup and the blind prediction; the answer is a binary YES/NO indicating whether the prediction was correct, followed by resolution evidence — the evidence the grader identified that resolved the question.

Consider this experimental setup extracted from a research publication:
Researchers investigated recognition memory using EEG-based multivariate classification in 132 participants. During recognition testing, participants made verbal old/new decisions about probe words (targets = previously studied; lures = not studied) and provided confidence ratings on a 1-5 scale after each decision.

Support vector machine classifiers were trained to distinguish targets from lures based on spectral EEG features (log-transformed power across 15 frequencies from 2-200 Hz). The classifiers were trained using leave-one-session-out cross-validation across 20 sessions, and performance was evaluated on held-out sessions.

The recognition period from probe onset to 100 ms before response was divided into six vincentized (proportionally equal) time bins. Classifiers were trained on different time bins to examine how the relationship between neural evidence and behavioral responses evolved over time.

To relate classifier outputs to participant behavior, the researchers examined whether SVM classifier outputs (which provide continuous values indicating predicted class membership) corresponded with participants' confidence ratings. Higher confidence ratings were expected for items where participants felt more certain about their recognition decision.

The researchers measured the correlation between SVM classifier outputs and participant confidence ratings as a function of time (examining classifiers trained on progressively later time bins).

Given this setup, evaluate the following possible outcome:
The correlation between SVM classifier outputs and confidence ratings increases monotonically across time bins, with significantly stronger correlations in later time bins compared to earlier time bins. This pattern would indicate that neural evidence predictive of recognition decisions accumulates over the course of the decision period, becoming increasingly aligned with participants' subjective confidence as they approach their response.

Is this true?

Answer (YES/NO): YES